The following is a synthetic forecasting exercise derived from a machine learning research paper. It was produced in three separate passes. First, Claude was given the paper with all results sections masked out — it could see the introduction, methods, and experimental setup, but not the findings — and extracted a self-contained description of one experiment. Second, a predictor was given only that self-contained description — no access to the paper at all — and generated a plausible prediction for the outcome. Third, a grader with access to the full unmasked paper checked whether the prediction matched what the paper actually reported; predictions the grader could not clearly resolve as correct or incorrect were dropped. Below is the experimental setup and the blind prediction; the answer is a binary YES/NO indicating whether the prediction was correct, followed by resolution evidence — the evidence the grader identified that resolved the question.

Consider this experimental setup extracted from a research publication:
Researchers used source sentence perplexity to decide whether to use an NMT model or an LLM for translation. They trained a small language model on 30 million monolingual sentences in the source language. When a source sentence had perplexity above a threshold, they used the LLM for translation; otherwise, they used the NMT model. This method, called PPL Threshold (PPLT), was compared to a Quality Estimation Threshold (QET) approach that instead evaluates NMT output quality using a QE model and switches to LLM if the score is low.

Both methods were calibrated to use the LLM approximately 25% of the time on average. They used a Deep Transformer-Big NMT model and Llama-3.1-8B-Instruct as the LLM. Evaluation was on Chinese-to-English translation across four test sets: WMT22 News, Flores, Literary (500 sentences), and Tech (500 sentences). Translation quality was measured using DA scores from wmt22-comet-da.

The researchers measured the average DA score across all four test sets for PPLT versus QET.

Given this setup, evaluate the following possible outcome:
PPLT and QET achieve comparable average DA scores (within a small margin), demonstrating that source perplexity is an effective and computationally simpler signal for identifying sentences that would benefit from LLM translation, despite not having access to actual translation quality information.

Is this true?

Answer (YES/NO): NO